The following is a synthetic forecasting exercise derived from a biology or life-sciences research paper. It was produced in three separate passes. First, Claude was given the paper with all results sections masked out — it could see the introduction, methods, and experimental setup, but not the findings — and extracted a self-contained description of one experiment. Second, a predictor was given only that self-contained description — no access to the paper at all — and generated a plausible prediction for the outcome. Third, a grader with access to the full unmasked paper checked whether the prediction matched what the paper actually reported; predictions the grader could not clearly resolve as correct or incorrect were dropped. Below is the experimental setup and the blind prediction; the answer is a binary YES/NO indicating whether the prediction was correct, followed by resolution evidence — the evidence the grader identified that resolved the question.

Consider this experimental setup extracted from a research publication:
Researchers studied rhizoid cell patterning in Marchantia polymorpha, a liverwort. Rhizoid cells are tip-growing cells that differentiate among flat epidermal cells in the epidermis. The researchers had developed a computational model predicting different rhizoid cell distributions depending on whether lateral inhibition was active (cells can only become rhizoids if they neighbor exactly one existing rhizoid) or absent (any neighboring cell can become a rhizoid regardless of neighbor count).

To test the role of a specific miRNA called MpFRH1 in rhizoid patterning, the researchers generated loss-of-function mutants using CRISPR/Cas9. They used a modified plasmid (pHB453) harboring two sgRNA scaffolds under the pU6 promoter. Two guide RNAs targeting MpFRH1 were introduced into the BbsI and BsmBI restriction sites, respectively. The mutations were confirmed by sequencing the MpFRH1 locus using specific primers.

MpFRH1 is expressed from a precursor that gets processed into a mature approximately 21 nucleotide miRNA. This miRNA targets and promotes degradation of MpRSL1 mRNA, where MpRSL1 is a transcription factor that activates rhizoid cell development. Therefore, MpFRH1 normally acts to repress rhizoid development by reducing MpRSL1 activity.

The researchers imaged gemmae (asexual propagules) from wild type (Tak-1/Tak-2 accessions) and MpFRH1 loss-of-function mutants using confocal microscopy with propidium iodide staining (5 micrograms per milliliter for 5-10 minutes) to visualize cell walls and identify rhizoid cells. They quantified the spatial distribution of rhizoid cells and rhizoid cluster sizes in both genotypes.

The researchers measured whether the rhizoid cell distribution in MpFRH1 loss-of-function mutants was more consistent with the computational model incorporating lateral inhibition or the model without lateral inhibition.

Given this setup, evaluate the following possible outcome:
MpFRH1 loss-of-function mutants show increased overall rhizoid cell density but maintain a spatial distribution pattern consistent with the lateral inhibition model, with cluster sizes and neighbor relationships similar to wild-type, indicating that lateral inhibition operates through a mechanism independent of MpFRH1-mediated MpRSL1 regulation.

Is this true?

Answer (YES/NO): NO